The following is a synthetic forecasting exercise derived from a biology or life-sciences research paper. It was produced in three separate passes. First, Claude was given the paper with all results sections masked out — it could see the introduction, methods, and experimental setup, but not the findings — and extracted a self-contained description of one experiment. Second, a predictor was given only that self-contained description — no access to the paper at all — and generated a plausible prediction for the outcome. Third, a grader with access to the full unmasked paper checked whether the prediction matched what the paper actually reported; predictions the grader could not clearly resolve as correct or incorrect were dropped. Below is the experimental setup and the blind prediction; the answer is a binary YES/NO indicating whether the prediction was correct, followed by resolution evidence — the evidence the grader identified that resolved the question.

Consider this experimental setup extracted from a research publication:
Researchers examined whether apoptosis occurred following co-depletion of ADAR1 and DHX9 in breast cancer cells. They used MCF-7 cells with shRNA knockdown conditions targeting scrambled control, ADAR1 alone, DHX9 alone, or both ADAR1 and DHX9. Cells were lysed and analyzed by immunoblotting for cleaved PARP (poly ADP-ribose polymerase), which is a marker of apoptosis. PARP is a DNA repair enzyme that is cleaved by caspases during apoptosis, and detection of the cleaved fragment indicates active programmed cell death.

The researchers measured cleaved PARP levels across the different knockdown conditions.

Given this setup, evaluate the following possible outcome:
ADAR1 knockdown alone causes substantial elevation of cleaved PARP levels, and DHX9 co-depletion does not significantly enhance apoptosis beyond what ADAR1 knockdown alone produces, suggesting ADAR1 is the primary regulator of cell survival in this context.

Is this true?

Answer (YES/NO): NO